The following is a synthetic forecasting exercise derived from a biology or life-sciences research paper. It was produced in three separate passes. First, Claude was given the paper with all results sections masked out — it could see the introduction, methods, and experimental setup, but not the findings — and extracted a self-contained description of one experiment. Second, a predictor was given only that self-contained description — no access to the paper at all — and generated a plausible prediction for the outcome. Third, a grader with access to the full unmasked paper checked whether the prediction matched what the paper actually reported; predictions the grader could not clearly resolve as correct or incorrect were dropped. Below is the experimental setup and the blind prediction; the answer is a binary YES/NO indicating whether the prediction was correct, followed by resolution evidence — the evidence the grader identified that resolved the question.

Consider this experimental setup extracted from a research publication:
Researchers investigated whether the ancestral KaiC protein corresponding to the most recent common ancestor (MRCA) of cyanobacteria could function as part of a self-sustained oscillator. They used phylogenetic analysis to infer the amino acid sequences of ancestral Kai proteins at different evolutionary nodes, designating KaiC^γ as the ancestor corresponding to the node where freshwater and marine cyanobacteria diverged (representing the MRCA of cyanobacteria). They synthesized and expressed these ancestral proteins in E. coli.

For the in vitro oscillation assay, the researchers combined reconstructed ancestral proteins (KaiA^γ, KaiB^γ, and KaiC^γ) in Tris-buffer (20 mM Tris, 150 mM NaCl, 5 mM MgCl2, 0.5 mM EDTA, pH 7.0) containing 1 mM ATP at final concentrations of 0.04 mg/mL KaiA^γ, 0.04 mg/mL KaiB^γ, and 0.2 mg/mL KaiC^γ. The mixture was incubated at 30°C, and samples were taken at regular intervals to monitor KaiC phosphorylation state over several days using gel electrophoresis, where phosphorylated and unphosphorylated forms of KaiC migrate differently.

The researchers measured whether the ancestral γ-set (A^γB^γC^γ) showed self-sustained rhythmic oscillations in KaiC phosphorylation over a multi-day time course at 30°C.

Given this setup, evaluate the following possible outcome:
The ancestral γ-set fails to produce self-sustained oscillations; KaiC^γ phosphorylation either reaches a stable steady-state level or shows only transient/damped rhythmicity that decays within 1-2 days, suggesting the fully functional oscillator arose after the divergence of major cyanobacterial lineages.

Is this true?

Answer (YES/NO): NO